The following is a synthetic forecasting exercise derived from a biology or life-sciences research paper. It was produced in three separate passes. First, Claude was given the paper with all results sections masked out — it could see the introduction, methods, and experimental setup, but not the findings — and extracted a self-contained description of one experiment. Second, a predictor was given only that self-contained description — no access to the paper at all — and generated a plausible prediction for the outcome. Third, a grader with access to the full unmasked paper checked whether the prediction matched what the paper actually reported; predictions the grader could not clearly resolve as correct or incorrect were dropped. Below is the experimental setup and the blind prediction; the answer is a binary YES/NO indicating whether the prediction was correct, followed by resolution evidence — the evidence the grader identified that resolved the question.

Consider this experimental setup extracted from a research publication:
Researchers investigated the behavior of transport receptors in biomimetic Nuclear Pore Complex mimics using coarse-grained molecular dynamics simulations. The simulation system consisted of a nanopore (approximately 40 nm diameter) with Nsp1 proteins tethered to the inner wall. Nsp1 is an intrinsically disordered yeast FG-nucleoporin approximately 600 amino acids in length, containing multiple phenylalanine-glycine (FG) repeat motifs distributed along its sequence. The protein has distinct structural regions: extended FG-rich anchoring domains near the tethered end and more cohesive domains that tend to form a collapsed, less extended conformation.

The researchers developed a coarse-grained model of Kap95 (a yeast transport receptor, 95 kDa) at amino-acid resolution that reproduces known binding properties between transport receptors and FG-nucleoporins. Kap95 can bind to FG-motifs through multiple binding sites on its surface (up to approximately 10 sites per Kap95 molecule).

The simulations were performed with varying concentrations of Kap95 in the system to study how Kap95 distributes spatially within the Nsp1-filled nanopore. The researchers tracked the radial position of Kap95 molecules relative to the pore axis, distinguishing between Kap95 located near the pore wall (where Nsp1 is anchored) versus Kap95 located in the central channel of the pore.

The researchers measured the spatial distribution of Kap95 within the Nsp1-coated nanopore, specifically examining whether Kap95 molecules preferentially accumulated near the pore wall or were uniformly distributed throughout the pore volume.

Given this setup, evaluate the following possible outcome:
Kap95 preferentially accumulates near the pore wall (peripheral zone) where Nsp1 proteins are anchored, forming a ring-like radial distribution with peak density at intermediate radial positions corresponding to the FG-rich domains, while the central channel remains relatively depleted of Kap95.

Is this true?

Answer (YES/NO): YES